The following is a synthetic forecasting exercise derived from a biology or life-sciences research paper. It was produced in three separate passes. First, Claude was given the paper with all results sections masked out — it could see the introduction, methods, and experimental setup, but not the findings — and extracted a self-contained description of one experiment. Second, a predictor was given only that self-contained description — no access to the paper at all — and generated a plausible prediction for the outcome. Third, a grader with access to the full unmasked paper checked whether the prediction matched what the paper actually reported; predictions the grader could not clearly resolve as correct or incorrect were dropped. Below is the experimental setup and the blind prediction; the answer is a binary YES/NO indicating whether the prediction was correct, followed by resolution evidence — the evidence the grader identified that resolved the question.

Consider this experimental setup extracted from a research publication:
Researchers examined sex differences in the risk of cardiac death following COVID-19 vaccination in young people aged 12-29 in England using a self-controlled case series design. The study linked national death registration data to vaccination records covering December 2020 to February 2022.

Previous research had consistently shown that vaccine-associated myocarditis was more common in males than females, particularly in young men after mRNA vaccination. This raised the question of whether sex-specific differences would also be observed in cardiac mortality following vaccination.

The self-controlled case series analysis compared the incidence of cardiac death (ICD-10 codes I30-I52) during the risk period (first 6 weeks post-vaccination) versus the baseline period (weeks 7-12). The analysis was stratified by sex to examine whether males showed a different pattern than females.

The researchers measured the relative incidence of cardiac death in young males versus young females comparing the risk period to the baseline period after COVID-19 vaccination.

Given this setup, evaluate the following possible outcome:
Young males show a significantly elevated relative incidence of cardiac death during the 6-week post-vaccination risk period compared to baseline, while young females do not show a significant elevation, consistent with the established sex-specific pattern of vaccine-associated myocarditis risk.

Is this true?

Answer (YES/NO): NO